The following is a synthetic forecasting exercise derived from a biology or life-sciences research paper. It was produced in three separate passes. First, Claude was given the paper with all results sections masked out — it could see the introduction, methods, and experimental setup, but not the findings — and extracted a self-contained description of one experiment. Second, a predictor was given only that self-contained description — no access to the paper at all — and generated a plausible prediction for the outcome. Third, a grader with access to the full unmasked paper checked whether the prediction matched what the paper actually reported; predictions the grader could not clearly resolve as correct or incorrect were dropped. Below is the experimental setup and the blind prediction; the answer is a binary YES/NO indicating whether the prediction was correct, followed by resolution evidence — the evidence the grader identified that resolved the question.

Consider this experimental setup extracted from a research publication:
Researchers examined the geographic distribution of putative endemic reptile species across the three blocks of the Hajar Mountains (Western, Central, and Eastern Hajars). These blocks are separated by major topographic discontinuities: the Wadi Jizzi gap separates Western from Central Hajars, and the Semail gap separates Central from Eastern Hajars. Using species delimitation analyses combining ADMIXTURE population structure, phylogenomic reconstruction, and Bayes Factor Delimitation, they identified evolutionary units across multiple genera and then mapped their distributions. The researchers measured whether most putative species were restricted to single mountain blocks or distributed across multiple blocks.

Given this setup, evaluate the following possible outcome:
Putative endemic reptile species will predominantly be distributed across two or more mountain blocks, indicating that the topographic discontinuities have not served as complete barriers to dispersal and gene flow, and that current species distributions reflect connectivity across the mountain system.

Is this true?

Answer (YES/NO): NO